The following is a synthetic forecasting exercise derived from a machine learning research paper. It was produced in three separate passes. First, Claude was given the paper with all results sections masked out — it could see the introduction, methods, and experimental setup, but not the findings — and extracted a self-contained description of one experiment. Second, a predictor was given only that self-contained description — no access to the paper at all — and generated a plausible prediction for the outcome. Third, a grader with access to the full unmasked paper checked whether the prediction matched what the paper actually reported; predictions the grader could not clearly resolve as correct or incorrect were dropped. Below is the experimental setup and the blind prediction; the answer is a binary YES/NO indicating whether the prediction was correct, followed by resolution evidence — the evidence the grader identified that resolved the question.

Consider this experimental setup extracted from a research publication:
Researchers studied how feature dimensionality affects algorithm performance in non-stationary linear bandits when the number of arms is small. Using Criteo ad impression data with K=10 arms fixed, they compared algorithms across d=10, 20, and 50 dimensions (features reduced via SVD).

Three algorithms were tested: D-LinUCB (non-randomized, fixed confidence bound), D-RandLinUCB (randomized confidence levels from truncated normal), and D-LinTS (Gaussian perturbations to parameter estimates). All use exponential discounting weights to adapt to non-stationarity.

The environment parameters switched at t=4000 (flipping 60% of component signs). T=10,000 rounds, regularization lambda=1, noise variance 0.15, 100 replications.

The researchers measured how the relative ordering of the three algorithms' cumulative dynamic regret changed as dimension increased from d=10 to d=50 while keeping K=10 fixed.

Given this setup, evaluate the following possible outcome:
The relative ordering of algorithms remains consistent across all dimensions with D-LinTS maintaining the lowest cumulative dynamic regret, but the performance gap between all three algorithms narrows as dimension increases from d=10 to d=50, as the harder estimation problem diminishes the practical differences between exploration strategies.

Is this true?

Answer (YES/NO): NO